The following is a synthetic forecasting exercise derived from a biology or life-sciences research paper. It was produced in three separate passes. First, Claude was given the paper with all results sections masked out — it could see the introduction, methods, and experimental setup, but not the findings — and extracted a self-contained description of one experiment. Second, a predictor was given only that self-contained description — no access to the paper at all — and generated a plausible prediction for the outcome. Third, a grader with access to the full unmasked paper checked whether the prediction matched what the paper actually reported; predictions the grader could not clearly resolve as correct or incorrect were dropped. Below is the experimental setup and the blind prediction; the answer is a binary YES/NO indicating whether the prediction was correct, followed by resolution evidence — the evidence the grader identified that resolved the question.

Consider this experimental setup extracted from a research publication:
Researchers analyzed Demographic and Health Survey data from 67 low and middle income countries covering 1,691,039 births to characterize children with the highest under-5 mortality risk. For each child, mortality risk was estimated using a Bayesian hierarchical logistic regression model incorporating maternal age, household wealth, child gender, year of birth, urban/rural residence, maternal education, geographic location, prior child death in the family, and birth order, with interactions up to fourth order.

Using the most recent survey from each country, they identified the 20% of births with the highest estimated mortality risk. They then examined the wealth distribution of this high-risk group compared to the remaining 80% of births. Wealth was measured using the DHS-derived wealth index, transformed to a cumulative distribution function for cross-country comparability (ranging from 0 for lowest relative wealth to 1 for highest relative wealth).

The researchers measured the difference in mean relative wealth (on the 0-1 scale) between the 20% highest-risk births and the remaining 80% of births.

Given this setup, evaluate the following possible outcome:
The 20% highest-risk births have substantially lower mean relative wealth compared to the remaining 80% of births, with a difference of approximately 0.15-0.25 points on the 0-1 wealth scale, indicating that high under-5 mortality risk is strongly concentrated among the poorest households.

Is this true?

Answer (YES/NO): NO